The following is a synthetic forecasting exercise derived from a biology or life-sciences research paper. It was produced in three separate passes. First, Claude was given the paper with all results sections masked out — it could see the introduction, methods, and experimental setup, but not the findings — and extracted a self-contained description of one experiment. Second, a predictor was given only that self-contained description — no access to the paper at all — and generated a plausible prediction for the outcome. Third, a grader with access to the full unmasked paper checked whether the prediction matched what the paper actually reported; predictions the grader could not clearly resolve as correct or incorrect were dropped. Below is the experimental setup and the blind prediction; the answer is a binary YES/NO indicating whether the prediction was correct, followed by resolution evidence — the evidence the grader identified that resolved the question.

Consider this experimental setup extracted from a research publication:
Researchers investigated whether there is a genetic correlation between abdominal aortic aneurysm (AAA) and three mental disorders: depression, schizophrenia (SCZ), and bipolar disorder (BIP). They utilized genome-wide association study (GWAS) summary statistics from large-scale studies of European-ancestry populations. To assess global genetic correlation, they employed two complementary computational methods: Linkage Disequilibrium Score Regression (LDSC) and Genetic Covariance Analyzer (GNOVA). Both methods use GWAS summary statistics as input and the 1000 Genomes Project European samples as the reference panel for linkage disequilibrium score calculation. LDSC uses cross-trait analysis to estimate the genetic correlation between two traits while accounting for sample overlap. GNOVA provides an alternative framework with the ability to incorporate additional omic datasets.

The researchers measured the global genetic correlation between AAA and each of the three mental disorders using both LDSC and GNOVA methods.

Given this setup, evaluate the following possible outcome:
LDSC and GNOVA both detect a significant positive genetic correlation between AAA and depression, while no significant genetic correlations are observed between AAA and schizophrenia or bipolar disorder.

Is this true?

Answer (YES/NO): NO